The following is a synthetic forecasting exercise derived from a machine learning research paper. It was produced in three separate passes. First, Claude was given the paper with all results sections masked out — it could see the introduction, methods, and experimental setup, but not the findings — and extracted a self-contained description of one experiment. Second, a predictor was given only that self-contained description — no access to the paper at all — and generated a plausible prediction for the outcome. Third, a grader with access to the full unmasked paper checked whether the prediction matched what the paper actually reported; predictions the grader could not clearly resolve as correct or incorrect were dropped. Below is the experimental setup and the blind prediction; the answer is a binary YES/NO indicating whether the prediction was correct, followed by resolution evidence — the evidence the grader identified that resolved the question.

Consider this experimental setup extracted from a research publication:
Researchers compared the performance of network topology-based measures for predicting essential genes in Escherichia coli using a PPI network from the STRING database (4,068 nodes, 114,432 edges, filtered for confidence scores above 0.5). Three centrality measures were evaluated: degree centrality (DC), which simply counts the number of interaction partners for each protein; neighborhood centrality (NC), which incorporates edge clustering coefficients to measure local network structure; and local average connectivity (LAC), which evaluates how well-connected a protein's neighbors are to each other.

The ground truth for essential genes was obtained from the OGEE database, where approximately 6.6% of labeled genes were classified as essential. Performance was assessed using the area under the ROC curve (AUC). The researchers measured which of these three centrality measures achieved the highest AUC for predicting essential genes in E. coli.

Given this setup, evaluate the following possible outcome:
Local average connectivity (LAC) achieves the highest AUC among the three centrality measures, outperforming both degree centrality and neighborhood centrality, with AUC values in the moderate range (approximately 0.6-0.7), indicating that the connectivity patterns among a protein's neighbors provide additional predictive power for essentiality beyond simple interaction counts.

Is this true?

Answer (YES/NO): NO